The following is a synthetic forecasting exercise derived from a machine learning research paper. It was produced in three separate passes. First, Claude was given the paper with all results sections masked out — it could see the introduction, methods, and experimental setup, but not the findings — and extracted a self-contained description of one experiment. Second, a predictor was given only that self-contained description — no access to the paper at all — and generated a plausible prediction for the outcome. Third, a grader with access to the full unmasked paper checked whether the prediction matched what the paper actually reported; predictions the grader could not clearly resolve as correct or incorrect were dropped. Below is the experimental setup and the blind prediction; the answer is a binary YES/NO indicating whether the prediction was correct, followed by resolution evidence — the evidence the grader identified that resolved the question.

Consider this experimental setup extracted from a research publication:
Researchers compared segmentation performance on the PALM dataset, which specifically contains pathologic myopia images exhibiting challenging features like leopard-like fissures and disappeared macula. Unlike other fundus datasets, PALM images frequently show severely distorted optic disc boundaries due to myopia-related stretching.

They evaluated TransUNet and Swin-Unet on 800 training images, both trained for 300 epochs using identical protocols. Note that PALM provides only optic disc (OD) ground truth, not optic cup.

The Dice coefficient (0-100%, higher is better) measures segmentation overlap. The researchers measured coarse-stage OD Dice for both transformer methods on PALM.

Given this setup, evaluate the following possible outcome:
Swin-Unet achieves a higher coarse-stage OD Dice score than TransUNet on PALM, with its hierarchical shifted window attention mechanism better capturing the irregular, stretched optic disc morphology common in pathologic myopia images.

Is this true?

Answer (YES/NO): NO